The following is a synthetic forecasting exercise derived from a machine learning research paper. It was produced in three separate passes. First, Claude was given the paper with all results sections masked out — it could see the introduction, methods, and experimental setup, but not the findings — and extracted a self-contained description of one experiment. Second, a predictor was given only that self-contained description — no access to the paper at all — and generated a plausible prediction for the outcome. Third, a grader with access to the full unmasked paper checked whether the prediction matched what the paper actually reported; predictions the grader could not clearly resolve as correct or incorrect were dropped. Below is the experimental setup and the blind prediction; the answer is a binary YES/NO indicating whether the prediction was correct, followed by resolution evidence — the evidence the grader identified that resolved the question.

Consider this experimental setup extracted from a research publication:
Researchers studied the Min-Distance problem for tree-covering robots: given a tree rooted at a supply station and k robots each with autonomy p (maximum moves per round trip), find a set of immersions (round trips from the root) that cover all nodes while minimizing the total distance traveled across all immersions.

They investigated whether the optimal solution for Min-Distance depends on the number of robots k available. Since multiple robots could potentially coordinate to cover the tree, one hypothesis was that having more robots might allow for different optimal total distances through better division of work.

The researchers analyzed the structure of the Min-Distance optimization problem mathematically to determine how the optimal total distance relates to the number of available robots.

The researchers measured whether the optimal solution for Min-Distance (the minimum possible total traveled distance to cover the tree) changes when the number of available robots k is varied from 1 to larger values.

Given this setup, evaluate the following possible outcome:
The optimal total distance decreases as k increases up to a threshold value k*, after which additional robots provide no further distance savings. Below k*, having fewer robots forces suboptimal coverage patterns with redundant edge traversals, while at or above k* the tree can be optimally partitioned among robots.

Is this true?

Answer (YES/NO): NO